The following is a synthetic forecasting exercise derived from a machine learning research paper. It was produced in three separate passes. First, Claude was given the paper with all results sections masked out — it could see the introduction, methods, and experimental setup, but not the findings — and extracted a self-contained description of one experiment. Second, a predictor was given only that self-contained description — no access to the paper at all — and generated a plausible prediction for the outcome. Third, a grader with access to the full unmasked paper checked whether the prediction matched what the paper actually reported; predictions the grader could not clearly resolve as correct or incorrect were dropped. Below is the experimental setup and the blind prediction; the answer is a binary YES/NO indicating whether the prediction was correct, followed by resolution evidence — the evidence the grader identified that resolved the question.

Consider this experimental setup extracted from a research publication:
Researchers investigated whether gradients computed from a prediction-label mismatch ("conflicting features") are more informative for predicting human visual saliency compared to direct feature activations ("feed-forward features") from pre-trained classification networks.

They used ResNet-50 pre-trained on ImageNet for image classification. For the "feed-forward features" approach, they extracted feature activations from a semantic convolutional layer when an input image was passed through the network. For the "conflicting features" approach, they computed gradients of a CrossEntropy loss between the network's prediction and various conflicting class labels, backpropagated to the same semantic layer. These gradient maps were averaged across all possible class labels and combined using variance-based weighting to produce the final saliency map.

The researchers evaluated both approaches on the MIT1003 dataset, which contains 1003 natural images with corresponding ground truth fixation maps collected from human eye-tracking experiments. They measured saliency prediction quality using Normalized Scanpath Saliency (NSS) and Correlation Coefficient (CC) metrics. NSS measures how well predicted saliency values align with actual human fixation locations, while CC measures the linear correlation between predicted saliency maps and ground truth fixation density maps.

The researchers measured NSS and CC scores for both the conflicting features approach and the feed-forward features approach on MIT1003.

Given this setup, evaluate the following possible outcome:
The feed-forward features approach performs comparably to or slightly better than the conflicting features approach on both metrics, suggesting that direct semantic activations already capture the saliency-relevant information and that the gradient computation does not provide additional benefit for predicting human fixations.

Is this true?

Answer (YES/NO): NO